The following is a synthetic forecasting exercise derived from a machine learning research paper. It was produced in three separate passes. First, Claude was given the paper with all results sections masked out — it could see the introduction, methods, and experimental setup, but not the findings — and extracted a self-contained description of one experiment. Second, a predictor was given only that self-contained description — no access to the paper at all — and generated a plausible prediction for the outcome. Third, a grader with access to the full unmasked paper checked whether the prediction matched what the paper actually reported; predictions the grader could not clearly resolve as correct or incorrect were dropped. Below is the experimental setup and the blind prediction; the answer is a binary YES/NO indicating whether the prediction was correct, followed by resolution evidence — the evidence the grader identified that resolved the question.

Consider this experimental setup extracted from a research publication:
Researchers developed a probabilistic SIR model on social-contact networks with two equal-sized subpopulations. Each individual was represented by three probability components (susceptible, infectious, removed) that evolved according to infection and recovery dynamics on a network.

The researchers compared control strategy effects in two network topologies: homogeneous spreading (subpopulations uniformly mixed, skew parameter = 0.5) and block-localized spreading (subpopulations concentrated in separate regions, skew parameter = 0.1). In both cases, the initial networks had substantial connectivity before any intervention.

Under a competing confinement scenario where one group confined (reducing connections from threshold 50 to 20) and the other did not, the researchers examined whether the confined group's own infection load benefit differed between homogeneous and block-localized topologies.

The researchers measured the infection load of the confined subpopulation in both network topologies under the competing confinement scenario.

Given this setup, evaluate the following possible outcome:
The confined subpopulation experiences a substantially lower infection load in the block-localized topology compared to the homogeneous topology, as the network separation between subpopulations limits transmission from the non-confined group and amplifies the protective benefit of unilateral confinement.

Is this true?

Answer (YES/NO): YES